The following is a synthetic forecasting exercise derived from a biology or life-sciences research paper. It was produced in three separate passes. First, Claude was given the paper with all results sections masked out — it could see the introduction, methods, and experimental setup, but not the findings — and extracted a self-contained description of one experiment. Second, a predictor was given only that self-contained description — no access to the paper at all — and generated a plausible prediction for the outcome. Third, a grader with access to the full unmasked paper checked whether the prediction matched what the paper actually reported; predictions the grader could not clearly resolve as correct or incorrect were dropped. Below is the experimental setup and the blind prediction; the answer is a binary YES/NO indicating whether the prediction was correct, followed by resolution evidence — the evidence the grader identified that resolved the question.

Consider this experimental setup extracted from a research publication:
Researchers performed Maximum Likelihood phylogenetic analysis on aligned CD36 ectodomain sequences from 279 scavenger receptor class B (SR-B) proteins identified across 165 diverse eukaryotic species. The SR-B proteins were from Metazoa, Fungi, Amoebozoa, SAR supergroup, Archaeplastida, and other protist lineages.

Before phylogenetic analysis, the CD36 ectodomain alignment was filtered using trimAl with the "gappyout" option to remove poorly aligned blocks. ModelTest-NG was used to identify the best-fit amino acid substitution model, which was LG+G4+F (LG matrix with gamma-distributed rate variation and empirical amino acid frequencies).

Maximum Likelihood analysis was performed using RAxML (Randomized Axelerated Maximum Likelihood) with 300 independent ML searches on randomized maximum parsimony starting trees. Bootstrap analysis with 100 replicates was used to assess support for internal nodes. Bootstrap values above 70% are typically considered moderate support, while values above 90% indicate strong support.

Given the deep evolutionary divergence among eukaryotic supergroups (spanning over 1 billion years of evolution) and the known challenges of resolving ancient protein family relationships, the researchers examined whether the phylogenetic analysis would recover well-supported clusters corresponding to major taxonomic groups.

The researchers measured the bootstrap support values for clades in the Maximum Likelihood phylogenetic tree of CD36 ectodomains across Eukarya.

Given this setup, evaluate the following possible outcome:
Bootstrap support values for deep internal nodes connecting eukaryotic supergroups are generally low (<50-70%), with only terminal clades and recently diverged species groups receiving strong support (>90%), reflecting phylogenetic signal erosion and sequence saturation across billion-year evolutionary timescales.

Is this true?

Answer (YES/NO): YES